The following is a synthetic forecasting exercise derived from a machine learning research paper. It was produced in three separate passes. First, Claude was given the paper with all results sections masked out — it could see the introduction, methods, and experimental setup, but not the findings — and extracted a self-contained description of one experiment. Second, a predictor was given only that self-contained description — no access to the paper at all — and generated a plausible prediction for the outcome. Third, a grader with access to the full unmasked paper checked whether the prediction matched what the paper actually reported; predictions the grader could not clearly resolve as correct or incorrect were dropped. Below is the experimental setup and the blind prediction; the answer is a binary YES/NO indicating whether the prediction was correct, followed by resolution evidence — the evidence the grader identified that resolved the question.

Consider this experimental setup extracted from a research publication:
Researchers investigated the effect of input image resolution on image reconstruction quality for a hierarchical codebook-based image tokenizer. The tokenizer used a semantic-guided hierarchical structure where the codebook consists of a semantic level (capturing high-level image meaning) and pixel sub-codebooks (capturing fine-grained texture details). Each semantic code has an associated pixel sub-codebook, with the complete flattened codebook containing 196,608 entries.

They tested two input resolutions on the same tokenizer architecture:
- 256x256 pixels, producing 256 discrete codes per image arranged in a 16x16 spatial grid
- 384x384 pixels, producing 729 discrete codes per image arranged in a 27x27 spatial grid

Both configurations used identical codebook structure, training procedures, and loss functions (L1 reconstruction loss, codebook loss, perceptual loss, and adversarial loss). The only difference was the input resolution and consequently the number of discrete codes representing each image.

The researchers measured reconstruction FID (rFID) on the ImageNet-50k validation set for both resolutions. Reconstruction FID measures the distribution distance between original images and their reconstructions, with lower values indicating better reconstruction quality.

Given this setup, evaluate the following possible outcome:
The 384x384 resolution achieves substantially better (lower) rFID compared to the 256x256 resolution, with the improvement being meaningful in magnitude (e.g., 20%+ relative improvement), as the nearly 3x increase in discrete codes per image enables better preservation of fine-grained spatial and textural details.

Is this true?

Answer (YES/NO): YES